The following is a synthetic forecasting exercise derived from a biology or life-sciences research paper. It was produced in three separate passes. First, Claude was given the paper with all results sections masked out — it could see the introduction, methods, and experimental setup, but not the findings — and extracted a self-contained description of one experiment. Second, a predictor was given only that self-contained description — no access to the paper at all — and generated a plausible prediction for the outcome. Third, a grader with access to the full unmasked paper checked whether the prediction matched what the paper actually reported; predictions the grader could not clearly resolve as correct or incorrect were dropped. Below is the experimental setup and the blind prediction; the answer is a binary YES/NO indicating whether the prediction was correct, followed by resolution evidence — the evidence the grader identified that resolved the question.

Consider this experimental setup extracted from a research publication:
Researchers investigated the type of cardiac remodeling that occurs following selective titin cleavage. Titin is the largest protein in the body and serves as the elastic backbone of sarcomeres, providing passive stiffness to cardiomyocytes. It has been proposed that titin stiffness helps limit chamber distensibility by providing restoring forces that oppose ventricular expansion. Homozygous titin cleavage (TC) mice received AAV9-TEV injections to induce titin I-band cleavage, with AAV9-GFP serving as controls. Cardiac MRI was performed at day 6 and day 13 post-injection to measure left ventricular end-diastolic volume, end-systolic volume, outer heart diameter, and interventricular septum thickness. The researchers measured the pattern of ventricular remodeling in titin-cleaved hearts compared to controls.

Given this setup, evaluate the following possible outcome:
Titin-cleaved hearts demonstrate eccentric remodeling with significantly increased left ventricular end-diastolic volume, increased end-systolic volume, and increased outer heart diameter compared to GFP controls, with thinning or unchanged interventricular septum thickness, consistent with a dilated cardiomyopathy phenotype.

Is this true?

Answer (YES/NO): NO